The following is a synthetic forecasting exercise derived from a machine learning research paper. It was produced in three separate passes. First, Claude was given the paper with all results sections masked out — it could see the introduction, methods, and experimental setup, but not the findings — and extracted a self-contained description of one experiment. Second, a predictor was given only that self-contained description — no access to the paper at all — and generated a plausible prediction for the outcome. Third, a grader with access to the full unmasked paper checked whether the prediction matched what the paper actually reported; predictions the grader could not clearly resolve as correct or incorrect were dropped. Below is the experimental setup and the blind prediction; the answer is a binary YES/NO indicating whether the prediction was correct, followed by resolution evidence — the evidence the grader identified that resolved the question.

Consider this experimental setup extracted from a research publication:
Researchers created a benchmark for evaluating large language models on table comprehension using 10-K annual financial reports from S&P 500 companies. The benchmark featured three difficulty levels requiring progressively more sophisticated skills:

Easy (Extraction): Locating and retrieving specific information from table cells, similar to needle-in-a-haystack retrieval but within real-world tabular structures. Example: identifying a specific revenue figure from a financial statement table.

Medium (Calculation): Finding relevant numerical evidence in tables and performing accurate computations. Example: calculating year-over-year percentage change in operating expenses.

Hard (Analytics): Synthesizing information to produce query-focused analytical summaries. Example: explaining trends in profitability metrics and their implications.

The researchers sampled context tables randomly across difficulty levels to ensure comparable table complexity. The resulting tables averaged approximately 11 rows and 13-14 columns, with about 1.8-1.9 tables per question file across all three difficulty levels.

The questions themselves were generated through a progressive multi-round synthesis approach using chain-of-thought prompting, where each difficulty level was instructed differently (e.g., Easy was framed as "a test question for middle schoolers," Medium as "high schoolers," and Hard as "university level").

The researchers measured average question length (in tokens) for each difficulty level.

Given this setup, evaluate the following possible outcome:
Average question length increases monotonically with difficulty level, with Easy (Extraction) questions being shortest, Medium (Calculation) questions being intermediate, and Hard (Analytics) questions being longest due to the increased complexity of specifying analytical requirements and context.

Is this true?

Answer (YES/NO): YES